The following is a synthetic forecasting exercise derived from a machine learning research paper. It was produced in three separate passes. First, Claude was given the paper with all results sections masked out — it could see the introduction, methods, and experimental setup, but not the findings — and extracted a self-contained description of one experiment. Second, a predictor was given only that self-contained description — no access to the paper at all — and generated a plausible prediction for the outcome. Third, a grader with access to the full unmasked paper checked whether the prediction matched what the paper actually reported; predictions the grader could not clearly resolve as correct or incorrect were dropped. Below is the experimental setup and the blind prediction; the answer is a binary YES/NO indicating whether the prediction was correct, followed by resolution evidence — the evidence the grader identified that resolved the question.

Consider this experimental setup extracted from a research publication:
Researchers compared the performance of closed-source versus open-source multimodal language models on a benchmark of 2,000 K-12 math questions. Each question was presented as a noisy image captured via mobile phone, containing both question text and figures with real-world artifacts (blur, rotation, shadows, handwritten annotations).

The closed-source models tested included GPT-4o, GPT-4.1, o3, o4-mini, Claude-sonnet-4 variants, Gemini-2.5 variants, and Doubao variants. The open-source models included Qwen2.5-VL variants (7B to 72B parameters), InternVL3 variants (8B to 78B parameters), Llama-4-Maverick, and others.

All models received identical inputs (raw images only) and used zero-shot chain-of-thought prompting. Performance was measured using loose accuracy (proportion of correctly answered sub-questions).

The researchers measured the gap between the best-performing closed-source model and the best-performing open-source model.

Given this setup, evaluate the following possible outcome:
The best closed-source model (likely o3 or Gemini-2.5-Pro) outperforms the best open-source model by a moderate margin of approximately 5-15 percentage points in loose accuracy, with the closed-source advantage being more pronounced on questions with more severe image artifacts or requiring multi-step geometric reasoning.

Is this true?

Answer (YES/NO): NO